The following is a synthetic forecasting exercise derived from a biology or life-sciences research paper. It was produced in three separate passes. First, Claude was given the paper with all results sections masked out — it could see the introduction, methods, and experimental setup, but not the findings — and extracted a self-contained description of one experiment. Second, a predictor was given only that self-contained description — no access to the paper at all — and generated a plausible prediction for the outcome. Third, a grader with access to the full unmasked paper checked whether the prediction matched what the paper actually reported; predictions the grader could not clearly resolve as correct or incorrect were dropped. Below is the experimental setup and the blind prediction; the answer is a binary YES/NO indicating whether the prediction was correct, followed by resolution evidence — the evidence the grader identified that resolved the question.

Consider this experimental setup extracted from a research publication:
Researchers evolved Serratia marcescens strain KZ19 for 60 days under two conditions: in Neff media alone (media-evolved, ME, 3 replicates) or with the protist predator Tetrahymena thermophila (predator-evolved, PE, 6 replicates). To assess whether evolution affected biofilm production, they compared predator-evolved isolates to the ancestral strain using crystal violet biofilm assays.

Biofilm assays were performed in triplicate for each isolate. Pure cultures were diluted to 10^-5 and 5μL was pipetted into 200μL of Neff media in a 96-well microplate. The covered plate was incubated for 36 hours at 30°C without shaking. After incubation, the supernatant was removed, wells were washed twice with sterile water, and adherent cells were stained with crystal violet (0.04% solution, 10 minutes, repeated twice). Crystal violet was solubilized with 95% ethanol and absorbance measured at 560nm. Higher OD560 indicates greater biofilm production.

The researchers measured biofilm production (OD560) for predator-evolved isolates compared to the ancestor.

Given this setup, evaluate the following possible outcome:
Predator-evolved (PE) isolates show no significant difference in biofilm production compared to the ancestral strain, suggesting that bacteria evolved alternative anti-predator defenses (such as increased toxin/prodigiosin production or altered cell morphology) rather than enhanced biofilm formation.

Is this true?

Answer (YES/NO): NO